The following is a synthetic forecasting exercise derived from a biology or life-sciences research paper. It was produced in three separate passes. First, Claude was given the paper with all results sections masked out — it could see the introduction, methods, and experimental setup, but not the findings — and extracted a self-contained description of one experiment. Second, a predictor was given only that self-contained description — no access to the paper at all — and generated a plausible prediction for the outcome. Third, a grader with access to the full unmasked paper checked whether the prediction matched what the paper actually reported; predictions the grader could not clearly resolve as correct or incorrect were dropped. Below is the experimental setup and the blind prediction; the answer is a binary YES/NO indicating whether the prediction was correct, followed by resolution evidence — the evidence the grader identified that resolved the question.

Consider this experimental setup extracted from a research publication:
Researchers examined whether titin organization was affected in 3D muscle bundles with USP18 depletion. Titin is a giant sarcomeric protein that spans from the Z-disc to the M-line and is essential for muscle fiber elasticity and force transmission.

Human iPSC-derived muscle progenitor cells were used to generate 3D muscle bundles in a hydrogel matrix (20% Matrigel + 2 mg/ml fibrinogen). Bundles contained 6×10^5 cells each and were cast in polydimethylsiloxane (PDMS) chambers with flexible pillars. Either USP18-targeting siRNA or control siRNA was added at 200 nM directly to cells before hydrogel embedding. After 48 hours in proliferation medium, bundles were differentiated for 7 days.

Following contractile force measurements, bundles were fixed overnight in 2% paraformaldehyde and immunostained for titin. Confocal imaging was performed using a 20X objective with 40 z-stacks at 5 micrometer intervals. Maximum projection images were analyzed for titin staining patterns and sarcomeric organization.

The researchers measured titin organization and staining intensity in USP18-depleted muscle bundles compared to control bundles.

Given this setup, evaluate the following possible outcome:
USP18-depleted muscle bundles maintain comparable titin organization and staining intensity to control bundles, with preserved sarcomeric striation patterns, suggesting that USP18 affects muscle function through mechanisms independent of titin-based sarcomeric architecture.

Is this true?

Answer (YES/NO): NO